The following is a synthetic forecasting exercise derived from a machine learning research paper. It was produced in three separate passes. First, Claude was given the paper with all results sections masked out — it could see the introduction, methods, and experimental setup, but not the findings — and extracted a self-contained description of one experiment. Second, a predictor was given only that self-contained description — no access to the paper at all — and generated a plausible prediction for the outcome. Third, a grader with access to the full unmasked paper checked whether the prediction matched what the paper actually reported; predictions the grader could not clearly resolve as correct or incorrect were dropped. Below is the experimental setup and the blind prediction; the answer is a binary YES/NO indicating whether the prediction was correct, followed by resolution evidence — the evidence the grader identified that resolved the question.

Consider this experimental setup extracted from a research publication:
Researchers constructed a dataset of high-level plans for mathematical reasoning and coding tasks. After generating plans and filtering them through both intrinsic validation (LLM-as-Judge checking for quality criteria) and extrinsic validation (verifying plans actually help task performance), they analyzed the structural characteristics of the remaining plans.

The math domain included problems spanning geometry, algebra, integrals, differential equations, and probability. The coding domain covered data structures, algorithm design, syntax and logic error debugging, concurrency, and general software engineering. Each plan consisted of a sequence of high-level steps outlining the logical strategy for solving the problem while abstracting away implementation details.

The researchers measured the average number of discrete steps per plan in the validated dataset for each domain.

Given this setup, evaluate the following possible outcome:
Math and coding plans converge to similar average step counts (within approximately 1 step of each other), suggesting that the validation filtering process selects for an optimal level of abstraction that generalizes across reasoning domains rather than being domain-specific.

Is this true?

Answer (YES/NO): YES